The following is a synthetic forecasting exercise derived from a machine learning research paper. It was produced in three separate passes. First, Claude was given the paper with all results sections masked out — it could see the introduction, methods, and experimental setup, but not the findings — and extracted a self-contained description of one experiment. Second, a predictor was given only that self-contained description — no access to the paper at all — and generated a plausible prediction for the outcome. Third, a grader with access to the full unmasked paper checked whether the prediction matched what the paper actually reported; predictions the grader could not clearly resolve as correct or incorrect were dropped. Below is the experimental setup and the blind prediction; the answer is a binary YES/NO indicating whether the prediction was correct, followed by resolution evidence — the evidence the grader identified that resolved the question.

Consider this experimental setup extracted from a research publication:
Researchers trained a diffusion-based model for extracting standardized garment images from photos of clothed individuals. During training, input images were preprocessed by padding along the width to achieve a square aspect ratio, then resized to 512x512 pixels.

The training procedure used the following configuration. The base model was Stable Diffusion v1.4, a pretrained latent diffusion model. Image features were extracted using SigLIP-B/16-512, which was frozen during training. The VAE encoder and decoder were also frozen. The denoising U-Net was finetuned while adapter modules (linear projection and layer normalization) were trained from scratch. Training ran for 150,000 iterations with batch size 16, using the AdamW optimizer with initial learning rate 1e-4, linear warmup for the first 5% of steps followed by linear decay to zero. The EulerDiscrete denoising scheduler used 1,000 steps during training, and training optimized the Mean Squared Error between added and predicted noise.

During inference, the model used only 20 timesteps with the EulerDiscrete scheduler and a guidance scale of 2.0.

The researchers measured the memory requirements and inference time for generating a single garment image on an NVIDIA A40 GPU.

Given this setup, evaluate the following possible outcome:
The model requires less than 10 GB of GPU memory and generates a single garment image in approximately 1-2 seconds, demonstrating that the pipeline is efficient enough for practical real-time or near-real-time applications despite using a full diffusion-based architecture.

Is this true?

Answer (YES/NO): YES